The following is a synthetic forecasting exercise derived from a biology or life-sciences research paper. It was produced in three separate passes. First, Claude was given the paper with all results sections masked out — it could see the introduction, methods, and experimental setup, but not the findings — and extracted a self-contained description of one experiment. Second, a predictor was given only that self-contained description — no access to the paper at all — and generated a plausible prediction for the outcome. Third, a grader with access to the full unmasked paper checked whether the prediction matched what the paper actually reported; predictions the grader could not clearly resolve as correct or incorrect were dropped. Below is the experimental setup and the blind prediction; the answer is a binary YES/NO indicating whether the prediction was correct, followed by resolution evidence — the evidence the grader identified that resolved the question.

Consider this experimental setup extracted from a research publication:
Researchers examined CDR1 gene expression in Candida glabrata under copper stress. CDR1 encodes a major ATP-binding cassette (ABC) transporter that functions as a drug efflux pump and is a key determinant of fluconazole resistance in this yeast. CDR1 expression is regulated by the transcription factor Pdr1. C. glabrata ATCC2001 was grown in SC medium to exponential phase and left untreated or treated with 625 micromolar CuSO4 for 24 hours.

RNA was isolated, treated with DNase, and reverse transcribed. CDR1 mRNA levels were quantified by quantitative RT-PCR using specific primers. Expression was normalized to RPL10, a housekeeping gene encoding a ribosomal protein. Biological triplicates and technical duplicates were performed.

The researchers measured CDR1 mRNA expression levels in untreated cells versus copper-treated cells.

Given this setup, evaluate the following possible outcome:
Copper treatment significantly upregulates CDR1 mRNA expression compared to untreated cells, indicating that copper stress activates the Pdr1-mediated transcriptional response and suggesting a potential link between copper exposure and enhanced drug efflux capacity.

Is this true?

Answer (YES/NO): NO